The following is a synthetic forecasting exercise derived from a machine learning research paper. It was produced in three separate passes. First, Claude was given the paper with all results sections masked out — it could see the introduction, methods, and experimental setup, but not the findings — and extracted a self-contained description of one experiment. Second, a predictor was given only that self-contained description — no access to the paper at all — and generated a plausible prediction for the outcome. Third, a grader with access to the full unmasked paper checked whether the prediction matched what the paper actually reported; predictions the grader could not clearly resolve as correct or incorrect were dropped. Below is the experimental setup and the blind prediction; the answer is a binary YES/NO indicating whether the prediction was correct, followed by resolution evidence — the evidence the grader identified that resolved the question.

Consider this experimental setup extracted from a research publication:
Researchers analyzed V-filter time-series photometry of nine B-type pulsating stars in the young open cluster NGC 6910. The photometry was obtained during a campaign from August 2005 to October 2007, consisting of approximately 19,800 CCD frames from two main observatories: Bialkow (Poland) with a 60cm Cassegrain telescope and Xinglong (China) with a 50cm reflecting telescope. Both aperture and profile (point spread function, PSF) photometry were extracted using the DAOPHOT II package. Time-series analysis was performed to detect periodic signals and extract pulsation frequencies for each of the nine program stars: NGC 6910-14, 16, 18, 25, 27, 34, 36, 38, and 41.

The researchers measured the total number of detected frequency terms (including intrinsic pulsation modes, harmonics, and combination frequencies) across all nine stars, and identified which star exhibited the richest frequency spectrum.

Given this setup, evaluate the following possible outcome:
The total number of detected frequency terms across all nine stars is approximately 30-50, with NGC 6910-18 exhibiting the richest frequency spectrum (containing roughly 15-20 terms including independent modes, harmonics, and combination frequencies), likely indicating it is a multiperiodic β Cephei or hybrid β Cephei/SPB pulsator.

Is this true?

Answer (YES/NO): NO